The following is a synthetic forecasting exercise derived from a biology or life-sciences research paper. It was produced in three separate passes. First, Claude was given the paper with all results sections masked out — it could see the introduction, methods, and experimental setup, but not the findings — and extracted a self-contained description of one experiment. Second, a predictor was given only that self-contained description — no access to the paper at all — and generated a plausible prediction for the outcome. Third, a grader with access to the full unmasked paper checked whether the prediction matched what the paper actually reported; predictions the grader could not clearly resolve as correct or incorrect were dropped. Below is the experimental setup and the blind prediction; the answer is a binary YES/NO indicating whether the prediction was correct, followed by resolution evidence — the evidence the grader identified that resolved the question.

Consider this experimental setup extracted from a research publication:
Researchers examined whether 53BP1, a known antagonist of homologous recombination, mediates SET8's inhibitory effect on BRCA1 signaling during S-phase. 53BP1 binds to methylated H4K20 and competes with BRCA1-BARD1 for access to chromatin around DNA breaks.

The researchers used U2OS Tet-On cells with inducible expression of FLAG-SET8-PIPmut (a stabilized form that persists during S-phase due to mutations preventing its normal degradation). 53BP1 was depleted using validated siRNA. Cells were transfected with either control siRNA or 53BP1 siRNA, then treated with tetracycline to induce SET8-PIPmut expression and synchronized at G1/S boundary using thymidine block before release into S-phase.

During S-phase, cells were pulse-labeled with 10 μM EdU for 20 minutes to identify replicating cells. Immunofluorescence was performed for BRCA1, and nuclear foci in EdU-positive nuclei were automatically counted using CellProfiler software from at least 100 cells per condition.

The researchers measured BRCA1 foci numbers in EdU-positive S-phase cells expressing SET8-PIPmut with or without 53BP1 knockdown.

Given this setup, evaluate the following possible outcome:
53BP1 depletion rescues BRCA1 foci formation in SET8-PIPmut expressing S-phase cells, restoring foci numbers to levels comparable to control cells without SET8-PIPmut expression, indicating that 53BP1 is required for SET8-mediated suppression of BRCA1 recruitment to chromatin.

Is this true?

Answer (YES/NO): YES